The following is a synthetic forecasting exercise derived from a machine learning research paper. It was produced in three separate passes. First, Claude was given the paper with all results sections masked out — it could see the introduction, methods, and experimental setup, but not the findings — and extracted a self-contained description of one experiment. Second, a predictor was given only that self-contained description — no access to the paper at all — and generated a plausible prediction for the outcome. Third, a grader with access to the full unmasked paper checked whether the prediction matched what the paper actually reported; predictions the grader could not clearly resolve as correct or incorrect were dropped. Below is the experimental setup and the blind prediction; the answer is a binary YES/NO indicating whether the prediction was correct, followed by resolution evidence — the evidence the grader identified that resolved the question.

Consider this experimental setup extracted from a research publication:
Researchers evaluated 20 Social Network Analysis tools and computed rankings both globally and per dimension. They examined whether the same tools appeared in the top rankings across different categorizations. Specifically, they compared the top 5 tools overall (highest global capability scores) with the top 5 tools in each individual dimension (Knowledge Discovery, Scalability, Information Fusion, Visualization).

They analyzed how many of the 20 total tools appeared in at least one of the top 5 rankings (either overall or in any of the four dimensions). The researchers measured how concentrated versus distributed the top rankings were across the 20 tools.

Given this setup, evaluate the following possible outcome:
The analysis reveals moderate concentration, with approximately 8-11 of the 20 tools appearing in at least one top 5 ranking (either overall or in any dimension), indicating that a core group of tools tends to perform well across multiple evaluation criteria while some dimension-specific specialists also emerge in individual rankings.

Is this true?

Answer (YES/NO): NO